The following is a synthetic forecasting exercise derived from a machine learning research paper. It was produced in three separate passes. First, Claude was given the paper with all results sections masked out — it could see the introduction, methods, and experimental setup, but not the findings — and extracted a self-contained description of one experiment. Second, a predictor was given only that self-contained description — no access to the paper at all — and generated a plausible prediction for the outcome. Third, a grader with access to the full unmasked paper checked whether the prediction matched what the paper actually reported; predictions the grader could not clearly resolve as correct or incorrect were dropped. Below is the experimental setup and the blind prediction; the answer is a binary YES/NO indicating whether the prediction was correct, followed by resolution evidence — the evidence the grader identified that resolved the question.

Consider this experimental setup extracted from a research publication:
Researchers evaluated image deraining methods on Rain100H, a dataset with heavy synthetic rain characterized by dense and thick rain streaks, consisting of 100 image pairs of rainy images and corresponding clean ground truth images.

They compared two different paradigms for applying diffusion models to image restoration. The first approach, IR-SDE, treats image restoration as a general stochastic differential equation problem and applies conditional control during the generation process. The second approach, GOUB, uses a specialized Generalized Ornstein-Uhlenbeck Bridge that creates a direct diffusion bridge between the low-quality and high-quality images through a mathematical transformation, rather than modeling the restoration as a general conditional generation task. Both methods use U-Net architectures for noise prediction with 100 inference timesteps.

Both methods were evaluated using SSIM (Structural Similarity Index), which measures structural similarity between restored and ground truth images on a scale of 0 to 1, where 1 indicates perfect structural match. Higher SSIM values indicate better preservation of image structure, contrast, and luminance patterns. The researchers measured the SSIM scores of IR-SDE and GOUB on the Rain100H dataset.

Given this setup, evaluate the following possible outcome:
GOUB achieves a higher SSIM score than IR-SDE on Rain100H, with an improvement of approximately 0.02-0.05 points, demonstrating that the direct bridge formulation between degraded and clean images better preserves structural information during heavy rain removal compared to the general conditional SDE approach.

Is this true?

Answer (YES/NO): NO